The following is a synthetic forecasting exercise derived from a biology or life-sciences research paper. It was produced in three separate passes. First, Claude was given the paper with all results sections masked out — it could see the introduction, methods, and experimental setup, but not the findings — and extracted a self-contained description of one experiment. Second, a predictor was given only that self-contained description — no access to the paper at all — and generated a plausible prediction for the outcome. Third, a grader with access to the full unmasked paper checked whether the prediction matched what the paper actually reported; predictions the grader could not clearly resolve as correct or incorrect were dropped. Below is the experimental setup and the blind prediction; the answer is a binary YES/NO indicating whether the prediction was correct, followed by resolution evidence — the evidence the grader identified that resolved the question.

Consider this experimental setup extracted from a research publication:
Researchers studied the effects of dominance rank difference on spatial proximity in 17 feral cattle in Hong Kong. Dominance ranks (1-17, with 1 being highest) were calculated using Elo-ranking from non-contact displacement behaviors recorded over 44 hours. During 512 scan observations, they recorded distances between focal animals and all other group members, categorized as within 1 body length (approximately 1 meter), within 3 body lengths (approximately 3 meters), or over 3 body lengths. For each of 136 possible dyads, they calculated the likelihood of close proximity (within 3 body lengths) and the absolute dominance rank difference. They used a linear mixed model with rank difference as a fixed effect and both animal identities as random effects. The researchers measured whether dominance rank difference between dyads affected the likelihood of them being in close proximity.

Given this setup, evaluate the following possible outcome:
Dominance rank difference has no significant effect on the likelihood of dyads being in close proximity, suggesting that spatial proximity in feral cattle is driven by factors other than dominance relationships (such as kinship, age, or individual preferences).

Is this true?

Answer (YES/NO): YES